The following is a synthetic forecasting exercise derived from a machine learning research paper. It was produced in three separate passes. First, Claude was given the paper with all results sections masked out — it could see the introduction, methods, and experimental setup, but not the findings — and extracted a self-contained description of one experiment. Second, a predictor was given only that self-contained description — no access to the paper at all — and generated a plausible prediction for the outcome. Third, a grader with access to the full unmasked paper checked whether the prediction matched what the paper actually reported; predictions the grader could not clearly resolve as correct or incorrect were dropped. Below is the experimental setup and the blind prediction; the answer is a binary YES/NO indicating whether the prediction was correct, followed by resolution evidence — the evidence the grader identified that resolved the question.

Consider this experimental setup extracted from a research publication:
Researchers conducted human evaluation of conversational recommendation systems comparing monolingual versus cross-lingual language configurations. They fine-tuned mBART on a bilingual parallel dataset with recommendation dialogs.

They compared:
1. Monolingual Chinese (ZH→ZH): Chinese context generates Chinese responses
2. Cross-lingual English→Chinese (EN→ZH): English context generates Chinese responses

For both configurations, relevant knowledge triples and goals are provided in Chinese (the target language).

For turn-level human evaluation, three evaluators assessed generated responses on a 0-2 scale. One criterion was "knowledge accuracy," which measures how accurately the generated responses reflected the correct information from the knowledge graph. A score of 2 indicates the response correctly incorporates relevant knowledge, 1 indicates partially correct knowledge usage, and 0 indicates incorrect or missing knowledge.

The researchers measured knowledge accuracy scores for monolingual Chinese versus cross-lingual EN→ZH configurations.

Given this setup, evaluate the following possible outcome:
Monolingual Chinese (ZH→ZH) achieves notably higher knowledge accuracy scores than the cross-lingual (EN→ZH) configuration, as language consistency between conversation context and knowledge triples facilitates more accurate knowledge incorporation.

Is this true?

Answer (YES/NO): NO